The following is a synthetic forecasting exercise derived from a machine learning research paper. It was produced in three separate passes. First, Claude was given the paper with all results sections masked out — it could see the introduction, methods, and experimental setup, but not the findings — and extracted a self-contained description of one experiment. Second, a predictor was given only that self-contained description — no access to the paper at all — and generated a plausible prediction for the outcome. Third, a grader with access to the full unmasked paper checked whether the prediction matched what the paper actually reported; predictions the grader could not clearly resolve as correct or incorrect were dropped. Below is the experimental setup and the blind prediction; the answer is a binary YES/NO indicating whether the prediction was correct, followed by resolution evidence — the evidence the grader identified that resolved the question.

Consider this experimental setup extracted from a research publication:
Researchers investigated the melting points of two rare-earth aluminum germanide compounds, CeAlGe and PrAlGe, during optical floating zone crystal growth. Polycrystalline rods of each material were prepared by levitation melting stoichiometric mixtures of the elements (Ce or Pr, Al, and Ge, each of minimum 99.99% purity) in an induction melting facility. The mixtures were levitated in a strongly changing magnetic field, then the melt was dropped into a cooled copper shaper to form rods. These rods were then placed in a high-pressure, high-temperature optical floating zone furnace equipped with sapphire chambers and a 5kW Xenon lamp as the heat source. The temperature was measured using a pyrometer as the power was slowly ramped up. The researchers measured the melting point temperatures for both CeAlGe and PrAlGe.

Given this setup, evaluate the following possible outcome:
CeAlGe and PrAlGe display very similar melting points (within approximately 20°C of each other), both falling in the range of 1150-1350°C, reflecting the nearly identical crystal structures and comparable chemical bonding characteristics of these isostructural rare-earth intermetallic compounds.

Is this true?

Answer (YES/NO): NO